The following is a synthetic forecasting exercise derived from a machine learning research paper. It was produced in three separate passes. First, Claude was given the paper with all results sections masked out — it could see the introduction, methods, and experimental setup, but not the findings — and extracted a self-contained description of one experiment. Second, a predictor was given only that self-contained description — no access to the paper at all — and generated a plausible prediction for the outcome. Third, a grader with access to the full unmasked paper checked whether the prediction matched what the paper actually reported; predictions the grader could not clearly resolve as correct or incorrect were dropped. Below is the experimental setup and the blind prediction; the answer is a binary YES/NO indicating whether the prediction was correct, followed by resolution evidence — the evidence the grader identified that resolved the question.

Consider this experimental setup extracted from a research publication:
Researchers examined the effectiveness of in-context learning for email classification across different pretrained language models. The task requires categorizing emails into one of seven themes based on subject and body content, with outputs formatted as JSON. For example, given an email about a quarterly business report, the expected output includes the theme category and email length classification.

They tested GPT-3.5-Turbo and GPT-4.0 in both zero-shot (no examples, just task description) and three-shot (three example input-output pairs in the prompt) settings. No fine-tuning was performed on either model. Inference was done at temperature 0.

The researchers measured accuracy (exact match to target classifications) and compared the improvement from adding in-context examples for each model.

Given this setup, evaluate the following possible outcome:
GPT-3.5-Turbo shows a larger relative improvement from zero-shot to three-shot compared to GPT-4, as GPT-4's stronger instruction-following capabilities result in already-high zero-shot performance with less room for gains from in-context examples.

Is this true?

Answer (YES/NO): YES